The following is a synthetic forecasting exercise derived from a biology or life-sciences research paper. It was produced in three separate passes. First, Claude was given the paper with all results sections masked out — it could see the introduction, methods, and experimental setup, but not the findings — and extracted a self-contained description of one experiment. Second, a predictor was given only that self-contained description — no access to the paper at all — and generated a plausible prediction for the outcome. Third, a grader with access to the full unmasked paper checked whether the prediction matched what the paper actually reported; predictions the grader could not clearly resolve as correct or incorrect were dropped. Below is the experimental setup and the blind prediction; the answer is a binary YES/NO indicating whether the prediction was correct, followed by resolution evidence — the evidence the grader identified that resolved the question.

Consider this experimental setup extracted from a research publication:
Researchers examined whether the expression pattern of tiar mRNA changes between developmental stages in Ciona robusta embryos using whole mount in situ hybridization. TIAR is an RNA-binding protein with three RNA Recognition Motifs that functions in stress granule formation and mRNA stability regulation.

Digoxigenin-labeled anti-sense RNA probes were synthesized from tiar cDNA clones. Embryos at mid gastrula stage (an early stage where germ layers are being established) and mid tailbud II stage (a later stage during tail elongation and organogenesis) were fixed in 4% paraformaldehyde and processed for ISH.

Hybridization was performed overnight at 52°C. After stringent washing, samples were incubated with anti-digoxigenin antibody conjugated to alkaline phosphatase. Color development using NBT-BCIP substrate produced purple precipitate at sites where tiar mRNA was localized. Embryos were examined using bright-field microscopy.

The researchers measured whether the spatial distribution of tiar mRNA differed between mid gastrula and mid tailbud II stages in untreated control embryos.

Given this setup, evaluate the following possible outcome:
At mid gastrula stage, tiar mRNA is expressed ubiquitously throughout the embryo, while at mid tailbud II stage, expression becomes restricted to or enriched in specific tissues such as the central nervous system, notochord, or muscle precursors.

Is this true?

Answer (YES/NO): NO